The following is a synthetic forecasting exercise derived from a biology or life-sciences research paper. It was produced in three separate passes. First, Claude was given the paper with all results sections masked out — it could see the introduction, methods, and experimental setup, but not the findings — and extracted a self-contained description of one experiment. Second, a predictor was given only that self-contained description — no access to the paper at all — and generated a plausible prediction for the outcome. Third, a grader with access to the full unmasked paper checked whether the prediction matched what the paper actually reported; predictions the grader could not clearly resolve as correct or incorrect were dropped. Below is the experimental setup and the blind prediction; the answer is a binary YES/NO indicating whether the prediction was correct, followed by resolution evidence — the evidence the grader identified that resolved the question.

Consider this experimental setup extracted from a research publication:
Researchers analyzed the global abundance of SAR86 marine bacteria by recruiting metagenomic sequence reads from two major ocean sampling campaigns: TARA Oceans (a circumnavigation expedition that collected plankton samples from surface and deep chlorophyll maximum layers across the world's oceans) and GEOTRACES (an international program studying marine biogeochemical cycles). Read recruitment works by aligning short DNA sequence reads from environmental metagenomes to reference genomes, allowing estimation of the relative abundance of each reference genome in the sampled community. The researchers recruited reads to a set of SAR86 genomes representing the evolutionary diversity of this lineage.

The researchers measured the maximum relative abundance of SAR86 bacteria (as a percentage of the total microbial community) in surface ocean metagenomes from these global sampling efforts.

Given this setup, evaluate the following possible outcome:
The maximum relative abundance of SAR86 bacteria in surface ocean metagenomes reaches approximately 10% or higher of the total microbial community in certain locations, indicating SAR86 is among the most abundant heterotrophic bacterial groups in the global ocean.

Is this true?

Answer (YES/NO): NO